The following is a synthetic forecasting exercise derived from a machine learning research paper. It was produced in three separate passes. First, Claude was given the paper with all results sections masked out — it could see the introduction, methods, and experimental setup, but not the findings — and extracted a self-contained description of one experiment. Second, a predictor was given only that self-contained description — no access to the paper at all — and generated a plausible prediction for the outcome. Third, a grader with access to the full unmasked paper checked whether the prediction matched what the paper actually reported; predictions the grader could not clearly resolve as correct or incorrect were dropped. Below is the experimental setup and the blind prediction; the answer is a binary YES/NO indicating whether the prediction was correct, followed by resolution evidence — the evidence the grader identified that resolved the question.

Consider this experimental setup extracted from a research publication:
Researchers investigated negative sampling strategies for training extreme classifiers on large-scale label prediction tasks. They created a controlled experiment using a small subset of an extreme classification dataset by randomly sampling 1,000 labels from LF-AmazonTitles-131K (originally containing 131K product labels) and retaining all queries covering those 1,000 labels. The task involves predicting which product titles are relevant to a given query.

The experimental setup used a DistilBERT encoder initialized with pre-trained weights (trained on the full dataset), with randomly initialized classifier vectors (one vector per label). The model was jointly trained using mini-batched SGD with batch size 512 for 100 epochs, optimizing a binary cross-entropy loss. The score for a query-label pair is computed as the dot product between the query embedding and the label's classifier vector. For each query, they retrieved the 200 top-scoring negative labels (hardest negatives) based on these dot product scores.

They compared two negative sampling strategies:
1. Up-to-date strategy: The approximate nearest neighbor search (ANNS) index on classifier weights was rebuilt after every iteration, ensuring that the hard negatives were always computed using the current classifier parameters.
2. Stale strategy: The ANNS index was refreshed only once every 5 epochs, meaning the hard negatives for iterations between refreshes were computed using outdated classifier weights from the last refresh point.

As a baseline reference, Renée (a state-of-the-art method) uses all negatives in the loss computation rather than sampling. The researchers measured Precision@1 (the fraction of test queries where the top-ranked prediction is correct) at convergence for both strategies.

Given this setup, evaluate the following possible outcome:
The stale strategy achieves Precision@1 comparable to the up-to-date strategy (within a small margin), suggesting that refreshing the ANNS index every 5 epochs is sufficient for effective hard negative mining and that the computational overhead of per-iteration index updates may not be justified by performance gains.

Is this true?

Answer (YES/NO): NO